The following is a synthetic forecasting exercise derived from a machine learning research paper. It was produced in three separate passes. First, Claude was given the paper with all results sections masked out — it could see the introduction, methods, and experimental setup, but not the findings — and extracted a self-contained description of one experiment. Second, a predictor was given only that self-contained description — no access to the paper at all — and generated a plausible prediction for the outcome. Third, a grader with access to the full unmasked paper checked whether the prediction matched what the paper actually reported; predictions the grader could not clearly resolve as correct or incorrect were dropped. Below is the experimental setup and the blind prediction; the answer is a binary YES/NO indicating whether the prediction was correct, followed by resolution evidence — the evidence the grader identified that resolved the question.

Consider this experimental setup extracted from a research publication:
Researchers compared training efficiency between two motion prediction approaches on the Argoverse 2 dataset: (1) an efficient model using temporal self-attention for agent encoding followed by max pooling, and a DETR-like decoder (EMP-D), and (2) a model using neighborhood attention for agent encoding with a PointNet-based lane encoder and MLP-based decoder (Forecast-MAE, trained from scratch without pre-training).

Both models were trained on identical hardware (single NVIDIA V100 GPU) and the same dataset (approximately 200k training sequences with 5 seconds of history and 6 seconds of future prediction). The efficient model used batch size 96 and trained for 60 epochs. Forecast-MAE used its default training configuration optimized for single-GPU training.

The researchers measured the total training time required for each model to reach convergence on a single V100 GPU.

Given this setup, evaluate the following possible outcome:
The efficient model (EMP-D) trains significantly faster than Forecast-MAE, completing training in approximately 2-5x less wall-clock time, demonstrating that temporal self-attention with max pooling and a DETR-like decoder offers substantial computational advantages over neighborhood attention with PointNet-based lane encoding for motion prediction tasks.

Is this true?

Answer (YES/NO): YES